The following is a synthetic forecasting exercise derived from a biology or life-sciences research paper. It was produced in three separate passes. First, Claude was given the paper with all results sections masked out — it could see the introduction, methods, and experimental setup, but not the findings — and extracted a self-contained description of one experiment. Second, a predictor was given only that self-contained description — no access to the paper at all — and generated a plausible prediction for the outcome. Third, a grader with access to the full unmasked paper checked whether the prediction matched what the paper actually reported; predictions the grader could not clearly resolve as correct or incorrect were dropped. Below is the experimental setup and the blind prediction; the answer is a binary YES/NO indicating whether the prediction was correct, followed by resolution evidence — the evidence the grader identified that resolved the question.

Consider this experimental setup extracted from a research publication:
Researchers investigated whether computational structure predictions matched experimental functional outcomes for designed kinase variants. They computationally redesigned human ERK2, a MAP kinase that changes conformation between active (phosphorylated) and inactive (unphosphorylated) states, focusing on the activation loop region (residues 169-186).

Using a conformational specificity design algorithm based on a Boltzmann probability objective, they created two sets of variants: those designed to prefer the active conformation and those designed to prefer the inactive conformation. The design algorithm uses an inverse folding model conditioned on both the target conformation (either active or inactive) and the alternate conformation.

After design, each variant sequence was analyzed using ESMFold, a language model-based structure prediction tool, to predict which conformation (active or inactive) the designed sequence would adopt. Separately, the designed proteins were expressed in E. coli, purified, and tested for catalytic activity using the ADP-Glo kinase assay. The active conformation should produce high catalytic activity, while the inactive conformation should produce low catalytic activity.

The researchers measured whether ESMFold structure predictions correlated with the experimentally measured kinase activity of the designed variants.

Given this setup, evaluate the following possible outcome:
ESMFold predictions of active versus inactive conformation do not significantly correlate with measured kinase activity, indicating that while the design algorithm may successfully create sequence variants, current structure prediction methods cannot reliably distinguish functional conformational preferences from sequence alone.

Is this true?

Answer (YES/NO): NO